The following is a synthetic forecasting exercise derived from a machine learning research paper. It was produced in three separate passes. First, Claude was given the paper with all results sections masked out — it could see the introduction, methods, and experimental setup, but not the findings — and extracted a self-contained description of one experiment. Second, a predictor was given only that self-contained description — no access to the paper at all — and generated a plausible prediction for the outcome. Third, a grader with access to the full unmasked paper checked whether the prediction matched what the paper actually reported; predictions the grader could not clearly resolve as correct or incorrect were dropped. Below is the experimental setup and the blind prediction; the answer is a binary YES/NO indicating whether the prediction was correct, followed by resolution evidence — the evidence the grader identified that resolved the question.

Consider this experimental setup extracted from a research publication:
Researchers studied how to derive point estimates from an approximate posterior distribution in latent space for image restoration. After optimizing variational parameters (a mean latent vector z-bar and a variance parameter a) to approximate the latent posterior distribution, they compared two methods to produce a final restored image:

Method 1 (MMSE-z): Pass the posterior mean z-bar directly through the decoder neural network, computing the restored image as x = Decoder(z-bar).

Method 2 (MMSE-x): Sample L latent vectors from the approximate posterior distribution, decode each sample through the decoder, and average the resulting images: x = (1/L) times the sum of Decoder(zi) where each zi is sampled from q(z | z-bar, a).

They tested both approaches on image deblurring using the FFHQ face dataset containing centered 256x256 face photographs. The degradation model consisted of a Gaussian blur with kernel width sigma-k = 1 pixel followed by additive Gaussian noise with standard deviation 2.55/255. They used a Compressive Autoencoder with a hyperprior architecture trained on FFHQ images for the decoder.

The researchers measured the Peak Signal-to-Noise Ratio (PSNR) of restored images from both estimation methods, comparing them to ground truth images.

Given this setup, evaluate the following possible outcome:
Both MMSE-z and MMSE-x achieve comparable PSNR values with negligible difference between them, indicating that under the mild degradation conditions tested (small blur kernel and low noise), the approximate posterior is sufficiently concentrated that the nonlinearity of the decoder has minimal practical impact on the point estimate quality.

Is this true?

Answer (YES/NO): YES